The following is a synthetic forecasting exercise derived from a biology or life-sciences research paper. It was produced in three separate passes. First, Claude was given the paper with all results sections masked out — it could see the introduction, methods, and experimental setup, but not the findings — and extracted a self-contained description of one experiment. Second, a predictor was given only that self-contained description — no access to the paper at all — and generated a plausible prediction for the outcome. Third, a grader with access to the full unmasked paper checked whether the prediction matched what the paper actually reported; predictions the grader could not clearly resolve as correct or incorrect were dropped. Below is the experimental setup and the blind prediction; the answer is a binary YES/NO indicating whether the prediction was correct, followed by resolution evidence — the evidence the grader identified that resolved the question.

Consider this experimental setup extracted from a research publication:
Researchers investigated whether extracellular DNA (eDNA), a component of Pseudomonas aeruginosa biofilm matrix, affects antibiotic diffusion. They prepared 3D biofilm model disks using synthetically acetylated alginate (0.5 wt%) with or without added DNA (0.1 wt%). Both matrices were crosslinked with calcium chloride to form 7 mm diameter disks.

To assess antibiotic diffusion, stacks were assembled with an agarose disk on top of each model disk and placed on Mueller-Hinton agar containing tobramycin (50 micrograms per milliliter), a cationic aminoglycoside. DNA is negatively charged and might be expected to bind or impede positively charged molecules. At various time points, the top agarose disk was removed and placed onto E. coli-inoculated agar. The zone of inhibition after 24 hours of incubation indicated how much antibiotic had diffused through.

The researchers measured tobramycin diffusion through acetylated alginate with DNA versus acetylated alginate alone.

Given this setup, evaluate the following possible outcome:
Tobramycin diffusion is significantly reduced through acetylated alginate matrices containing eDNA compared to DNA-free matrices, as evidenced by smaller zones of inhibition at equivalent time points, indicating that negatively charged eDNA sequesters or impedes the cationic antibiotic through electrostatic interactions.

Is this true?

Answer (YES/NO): NO